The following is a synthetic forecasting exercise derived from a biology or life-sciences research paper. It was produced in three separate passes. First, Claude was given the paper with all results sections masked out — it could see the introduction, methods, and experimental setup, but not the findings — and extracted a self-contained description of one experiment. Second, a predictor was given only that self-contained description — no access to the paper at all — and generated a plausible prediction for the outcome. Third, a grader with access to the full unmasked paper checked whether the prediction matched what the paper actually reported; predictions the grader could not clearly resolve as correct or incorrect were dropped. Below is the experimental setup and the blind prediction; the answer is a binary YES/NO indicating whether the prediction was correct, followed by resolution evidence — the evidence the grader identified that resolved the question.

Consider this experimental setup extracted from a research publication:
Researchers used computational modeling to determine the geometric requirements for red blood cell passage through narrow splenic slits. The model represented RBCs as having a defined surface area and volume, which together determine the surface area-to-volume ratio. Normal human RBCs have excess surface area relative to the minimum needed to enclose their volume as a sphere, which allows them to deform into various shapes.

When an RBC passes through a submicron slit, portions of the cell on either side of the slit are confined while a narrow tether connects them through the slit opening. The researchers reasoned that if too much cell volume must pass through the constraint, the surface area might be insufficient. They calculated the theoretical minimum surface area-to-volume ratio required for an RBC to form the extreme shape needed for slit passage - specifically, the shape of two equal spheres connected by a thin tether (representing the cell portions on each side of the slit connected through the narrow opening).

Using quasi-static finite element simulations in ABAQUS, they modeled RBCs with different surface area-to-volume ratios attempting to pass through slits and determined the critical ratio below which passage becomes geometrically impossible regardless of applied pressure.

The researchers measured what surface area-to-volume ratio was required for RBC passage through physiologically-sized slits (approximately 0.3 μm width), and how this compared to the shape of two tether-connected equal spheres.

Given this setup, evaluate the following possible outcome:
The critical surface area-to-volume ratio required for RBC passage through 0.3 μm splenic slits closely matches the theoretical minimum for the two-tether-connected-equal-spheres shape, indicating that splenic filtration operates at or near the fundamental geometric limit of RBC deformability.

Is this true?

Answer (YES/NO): YES